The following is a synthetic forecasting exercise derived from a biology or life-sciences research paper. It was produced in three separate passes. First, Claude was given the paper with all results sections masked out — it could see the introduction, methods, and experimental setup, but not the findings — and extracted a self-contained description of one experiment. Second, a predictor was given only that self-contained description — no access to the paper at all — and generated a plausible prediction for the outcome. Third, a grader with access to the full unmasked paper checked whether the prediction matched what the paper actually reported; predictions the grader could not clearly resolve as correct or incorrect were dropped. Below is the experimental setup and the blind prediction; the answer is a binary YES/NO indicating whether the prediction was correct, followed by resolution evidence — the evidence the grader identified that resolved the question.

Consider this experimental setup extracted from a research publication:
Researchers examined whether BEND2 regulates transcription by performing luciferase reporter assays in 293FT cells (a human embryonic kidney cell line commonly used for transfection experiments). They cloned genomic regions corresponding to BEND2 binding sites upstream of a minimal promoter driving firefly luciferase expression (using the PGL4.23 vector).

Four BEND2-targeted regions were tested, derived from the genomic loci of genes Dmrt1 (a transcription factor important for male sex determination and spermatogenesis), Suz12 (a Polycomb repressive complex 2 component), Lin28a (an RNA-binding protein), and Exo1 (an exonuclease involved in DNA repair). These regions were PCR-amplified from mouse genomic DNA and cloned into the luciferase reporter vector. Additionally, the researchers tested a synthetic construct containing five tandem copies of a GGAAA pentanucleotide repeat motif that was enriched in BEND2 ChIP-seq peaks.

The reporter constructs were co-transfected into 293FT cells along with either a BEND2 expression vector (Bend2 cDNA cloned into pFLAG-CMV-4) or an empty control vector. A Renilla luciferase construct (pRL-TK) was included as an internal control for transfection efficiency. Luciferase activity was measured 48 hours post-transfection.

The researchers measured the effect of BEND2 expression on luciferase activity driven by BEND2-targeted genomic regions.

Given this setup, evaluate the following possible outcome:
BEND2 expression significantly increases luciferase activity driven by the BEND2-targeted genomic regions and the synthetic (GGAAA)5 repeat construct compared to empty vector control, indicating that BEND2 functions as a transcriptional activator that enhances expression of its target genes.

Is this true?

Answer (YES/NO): NO